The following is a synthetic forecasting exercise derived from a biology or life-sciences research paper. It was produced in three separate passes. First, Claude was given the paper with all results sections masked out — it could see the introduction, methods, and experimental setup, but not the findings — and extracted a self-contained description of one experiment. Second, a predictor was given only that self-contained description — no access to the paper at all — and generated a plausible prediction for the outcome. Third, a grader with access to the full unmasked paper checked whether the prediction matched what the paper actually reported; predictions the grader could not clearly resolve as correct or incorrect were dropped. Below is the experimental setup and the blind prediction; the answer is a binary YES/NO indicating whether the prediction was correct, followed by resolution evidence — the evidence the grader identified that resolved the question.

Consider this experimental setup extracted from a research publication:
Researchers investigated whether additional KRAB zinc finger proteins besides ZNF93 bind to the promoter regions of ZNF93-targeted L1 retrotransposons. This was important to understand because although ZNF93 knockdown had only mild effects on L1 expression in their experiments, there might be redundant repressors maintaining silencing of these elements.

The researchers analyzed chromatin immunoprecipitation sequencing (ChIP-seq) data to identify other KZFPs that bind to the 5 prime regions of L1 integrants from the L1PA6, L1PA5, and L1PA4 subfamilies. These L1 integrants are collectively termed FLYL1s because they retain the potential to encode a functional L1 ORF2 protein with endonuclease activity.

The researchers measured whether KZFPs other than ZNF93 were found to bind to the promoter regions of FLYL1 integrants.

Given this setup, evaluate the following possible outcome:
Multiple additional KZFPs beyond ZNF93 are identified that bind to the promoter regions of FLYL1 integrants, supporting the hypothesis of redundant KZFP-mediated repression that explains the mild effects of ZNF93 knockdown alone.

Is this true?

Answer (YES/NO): YES